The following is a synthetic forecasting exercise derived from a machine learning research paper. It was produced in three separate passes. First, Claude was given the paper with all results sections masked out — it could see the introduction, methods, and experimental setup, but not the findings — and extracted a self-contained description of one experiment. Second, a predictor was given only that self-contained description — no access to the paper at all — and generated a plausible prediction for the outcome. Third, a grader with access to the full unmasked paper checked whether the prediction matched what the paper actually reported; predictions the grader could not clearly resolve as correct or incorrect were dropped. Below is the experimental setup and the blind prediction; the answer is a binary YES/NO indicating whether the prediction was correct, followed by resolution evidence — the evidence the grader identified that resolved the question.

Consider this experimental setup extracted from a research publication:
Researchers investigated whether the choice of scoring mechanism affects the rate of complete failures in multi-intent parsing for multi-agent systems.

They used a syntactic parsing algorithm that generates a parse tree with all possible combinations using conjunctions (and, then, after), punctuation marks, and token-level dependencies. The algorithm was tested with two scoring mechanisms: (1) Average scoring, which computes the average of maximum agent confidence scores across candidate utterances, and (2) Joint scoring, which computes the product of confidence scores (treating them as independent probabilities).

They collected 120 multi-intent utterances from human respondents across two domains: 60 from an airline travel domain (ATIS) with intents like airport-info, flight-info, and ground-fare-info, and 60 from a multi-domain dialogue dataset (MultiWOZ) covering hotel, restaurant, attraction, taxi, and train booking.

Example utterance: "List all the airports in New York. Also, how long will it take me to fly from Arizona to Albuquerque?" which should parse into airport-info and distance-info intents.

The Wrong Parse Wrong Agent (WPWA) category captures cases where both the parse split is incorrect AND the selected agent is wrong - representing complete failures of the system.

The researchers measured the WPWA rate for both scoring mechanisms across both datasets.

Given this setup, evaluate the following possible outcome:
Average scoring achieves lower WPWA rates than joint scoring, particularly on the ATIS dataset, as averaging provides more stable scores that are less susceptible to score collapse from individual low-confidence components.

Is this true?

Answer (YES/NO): NO